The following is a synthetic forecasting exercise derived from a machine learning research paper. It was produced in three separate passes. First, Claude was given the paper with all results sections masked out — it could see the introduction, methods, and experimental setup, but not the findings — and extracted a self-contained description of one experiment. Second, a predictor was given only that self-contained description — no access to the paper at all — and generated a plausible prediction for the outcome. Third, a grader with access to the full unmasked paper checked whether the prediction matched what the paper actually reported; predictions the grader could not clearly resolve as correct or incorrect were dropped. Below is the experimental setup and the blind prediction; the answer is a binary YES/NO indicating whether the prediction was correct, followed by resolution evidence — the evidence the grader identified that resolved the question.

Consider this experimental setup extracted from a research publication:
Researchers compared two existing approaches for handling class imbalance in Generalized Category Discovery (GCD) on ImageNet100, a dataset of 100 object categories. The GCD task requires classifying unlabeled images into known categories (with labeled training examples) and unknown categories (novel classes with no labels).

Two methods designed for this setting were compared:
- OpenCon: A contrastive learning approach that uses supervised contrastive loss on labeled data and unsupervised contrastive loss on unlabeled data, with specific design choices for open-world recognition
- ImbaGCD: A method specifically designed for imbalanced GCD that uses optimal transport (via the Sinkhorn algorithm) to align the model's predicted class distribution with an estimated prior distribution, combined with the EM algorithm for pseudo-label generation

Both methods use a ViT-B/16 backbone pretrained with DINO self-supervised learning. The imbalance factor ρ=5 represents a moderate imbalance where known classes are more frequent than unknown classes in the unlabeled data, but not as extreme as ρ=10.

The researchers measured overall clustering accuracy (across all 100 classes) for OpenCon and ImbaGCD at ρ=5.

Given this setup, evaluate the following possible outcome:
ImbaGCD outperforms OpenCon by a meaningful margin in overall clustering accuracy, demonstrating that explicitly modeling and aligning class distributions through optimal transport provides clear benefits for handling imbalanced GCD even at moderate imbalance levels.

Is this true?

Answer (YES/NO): NO